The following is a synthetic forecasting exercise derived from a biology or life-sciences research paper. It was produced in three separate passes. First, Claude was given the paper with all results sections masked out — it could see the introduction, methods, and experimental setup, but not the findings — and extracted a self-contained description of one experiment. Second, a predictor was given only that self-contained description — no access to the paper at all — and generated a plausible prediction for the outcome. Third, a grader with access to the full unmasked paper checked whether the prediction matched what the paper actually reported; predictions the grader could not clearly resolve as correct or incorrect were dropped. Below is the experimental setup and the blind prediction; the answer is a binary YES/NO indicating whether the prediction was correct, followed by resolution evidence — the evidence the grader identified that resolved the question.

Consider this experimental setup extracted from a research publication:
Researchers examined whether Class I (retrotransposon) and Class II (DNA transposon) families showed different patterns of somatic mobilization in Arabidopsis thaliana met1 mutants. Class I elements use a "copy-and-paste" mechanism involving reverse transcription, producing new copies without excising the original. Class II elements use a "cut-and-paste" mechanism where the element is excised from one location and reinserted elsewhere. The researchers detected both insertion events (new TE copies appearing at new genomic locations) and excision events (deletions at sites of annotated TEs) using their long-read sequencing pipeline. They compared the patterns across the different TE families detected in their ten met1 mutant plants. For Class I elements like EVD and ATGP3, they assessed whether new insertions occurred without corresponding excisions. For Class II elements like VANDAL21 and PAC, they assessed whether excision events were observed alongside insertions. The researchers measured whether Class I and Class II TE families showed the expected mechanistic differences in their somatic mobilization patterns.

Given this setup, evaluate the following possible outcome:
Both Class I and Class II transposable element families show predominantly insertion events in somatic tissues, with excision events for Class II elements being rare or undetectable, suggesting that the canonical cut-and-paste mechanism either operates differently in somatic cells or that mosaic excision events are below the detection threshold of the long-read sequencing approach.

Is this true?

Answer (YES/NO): NO